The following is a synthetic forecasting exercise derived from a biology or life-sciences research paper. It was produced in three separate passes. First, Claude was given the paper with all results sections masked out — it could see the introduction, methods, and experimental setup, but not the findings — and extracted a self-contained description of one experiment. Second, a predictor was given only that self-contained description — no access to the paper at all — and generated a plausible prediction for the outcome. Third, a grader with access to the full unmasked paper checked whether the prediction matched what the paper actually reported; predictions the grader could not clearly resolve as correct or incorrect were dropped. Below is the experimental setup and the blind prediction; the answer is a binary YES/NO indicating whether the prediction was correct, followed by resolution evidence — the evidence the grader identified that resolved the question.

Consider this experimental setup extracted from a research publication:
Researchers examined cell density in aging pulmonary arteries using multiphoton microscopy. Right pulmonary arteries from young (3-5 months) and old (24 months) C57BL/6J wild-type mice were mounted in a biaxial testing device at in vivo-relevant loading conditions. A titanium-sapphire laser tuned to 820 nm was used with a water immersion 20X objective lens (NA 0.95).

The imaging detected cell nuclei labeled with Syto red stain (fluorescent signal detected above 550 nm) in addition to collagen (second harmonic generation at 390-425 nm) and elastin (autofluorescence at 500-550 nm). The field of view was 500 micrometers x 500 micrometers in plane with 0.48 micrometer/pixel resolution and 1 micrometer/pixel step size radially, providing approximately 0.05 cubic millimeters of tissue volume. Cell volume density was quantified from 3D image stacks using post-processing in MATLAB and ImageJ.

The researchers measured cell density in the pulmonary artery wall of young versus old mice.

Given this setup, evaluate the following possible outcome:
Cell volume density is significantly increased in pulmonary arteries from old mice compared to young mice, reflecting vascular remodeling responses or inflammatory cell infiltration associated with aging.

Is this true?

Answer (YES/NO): NO